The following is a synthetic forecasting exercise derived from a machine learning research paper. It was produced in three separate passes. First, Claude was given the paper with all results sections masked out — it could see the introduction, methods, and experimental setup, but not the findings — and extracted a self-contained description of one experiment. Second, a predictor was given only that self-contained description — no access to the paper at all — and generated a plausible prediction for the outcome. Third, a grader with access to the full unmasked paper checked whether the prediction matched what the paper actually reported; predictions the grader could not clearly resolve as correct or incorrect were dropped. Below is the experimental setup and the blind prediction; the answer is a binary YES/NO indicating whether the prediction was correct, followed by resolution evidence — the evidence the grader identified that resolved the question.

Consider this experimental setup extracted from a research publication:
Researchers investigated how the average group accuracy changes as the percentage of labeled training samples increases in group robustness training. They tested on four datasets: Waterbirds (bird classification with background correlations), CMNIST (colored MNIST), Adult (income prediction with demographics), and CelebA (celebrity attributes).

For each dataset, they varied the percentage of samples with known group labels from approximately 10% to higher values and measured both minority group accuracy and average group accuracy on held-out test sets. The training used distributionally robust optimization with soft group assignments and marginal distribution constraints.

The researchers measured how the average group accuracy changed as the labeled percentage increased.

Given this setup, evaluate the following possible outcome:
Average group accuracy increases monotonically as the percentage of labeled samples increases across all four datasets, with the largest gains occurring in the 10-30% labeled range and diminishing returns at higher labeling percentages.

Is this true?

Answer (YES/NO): NO